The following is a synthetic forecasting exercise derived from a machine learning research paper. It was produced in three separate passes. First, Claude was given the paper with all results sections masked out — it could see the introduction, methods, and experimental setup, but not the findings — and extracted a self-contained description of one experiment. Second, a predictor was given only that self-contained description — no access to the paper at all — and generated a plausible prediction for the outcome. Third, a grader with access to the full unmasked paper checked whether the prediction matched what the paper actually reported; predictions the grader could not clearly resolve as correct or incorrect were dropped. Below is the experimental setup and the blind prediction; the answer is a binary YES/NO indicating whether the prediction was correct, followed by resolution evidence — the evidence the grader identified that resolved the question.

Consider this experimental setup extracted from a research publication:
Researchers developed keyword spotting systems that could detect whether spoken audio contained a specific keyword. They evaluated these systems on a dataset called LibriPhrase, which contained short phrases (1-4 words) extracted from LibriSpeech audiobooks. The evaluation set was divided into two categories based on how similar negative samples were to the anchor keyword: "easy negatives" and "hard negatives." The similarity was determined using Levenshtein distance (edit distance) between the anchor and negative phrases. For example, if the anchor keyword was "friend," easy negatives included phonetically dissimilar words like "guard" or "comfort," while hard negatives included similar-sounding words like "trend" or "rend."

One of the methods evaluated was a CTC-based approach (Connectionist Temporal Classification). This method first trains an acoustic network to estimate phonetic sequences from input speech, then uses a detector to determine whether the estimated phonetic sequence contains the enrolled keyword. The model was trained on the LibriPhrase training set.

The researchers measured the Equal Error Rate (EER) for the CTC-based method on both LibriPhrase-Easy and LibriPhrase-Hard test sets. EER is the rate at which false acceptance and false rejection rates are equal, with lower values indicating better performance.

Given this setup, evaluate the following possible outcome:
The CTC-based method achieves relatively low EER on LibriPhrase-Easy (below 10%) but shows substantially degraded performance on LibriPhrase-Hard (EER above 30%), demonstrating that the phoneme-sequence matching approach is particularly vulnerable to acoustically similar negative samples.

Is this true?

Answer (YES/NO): NO